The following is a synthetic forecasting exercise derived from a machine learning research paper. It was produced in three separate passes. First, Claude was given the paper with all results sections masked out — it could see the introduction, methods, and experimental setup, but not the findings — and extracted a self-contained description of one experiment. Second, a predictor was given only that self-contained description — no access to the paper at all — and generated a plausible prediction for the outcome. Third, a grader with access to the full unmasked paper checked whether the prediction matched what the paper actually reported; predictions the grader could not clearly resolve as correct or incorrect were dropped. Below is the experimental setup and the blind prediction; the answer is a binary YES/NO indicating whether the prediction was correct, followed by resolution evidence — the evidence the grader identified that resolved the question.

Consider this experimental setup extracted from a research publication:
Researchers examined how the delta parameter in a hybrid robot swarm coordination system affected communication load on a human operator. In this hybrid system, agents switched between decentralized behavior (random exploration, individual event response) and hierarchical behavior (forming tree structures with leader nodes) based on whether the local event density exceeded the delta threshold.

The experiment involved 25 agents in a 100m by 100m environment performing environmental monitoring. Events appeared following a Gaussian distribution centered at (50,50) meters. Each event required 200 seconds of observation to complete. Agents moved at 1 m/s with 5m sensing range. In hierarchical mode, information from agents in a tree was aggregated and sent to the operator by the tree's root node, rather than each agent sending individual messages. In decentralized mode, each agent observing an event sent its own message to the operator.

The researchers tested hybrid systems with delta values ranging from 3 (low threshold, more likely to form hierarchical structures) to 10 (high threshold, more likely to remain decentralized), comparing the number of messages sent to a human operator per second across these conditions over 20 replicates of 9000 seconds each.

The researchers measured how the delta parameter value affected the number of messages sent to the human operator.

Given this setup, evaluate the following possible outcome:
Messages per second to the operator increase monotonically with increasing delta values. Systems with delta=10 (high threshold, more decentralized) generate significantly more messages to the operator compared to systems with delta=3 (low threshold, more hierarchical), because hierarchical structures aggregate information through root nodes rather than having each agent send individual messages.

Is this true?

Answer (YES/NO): NO